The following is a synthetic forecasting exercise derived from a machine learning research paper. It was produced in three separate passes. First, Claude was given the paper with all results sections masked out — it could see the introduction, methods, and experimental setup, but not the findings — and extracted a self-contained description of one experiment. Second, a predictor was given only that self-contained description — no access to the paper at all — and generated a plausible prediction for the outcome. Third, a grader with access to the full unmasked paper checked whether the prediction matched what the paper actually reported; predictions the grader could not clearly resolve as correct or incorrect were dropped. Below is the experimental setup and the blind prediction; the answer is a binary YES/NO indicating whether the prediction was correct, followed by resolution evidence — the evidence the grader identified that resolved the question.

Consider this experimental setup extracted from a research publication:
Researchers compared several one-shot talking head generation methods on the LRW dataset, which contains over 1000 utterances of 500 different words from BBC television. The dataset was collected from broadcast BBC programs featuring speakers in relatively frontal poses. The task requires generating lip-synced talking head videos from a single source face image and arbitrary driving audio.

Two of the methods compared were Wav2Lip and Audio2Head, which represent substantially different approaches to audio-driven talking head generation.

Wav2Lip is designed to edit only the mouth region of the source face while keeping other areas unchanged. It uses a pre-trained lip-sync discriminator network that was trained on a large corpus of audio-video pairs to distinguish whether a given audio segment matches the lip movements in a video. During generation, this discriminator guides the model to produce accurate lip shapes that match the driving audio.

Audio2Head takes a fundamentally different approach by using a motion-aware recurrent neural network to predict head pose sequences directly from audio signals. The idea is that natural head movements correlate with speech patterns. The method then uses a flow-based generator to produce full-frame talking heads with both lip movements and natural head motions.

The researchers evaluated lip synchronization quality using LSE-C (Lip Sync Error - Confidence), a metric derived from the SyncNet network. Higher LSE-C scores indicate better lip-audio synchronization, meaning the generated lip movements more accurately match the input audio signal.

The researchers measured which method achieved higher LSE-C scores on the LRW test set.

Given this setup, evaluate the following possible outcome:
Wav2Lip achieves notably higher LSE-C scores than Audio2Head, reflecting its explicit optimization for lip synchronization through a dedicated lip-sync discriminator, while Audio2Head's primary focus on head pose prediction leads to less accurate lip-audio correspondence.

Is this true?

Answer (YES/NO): YES